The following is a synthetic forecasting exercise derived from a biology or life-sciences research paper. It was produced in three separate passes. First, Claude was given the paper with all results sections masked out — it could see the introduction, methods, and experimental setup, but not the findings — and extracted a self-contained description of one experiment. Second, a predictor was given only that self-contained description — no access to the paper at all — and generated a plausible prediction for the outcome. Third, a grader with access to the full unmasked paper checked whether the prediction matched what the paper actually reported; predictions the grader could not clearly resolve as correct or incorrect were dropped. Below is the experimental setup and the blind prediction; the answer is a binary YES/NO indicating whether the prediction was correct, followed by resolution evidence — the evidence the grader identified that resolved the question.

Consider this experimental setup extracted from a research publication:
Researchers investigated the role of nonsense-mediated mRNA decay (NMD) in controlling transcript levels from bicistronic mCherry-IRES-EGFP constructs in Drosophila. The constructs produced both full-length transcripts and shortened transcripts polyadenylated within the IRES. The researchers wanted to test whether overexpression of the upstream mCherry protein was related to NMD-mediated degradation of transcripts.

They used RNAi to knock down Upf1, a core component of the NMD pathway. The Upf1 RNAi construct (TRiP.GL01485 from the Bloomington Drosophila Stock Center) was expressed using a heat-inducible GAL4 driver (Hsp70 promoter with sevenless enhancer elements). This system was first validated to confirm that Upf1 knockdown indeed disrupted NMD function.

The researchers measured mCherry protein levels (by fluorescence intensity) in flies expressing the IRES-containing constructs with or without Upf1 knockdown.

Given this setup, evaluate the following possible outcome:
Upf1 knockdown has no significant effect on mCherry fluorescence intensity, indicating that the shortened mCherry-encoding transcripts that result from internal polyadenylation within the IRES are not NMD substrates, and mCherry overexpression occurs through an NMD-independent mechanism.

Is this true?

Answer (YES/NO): YES